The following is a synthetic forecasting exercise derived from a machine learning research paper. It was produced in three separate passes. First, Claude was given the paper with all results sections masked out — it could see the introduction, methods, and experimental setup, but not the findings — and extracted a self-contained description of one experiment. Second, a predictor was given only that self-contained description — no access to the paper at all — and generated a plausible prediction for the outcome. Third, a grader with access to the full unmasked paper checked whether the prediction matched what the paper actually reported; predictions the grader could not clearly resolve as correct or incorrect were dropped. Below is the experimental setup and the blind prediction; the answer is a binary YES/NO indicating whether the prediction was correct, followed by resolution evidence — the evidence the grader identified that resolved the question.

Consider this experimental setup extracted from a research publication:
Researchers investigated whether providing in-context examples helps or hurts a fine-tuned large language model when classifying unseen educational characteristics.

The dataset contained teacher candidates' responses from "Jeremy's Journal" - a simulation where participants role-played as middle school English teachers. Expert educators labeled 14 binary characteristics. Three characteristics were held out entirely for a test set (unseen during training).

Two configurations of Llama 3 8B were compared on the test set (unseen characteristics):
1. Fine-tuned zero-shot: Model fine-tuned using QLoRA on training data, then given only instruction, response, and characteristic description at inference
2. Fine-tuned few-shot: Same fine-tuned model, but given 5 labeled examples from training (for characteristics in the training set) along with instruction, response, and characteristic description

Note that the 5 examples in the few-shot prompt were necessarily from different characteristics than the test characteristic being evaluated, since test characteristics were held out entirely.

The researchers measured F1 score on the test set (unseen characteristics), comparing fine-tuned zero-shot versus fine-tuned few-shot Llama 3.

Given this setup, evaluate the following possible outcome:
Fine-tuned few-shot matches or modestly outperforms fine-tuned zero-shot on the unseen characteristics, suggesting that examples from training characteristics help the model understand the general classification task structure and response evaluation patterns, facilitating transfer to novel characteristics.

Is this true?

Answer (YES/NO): NO